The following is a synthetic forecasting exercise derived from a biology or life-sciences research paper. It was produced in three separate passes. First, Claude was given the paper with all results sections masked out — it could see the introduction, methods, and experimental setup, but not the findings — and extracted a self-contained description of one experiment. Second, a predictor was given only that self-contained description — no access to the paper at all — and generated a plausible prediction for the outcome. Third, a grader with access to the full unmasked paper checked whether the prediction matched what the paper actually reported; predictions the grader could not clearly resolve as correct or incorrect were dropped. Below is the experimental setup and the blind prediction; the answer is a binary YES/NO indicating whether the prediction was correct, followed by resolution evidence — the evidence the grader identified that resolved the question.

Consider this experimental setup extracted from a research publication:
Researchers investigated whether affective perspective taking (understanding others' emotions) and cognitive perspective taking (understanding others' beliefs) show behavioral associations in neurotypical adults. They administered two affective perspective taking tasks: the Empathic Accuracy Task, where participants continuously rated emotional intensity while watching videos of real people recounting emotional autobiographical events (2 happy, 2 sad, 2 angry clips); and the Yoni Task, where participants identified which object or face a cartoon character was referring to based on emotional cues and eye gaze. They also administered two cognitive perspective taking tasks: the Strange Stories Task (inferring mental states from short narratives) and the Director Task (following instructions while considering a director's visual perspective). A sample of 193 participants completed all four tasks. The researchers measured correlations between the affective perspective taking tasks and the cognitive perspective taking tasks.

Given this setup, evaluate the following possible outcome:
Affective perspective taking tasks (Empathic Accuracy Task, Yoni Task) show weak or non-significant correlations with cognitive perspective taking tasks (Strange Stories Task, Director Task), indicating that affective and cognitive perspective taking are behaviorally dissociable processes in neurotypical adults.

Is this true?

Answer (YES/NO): YES